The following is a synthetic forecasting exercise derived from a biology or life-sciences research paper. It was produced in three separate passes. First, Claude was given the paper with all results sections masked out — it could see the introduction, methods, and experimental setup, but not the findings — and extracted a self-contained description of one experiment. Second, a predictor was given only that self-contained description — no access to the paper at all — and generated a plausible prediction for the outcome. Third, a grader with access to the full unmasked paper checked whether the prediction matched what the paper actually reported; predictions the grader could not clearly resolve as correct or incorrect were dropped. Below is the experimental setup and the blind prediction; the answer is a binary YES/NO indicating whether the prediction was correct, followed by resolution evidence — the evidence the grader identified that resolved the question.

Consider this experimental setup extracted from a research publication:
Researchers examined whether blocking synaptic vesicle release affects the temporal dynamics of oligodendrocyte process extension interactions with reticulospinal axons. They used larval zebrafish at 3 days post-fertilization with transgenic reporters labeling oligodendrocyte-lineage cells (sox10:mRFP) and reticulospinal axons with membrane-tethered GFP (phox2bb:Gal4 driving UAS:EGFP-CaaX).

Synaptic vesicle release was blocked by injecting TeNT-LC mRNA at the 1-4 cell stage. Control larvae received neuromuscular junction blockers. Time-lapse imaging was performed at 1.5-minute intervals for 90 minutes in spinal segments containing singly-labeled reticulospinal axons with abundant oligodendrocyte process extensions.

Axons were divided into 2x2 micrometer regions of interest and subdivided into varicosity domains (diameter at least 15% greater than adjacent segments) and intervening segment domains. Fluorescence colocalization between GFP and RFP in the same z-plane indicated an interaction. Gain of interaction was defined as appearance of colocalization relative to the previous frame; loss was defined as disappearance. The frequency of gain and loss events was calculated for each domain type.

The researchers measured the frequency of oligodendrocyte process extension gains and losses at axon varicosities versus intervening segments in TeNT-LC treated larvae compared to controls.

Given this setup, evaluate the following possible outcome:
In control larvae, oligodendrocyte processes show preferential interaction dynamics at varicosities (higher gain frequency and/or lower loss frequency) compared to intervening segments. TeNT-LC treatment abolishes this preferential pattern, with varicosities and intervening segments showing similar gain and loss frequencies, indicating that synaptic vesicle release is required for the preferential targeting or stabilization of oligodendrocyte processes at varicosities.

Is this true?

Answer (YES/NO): NO